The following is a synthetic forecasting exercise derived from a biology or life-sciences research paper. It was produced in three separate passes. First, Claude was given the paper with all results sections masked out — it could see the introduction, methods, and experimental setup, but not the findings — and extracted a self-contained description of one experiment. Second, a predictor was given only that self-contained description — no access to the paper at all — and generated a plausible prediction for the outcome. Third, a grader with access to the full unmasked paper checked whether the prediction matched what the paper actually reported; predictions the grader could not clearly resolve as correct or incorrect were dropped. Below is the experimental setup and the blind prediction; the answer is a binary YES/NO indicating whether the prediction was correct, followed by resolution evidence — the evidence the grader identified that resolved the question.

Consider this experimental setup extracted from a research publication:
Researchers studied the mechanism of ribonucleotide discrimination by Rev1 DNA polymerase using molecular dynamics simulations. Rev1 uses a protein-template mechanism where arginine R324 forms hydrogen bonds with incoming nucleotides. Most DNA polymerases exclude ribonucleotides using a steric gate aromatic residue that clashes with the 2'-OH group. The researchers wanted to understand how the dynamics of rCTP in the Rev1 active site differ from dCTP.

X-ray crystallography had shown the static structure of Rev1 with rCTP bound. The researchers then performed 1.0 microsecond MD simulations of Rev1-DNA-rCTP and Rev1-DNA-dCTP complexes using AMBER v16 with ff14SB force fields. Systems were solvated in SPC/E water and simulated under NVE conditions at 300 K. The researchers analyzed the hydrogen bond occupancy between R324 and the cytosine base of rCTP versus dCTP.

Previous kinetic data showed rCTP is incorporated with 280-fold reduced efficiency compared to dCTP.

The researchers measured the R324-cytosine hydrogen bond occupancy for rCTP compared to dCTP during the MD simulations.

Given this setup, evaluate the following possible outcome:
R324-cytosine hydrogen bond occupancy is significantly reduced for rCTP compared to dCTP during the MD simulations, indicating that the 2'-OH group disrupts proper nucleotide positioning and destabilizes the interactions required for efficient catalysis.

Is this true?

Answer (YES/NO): NO